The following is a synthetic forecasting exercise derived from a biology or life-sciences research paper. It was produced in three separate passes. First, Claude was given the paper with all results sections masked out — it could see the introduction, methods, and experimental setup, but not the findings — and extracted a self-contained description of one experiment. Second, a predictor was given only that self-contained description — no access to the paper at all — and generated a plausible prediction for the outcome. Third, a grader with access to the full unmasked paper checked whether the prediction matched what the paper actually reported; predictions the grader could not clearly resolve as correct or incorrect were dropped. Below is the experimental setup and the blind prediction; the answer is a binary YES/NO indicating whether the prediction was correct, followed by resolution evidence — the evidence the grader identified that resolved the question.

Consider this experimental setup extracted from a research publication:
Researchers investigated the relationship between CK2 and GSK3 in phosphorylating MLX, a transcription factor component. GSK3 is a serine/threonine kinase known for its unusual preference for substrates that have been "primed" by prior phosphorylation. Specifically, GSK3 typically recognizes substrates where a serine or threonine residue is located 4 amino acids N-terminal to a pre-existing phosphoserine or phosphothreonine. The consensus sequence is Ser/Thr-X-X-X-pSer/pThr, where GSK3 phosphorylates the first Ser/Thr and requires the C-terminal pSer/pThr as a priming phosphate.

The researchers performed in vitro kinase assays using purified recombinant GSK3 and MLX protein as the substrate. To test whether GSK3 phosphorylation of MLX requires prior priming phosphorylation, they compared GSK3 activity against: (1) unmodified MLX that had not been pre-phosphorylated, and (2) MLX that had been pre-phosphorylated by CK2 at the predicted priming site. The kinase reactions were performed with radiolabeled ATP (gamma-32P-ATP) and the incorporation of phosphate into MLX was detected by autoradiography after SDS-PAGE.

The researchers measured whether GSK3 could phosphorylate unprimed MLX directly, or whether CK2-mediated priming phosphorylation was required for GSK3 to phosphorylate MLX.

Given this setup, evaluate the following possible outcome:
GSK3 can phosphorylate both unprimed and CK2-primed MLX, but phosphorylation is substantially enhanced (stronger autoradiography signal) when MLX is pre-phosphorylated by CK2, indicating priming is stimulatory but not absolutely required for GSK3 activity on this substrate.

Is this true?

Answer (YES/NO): NO